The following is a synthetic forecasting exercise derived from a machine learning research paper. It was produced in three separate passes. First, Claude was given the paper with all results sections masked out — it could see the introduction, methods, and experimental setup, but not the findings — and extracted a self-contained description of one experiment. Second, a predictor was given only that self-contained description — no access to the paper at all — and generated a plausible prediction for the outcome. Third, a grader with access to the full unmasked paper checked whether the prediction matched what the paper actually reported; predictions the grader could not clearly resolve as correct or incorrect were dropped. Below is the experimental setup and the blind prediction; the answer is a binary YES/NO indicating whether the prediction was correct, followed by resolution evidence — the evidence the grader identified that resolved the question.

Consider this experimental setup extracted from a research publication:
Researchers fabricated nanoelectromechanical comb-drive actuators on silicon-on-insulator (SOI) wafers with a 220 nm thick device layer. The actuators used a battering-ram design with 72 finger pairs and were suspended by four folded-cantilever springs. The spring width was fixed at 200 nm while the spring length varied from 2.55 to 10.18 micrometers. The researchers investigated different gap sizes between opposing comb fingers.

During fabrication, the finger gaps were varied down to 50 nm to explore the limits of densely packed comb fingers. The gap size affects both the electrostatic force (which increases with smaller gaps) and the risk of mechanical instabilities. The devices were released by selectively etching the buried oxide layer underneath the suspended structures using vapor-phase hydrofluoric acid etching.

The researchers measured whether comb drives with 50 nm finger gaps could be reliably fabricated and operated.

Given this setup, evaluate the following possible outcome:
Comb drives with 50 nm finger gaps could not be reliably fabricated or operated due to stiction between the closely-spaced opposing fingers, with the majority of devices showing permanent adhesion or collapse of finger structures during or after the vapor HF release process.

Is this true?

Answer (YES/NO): YES